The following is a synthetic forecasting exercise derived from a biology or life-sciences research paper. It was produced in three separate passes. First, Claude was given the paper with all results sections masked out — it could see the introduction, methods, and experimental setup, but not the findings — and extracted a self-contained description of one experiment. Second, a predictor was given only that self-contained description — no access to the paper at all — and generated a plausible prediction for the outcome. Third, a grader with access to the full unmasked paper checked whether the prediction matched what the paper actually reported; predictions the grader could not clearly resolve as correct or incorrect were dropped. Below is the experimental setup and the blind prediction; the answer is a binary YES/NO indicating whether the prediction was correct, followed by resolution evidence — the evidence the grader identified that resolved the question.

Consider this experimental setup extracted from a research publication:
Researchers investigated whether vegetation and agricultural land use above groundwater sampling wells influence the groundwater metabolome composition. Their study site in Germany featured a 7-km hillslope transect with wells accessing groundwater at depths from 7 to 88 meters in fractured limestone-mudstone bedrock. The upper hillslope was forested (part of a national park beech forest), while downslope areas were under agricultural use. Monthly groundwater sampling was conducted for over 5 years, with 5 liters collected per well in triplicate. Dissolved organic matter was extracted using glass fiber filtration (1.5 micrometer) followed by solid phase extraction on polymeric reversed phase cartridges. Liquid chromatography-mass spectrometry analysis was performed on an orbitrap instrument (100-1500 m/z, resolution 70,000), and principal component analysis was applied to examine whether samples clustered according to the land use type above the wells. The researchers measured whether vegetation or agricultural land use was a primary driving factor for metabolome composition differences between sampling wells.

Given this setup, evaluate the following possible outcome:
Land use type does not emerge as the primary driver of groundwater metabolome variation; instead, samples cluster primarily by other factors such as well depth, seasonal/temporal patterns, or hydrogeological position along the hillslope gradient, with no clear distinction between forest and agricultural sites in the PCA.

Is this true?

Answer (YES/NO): NO